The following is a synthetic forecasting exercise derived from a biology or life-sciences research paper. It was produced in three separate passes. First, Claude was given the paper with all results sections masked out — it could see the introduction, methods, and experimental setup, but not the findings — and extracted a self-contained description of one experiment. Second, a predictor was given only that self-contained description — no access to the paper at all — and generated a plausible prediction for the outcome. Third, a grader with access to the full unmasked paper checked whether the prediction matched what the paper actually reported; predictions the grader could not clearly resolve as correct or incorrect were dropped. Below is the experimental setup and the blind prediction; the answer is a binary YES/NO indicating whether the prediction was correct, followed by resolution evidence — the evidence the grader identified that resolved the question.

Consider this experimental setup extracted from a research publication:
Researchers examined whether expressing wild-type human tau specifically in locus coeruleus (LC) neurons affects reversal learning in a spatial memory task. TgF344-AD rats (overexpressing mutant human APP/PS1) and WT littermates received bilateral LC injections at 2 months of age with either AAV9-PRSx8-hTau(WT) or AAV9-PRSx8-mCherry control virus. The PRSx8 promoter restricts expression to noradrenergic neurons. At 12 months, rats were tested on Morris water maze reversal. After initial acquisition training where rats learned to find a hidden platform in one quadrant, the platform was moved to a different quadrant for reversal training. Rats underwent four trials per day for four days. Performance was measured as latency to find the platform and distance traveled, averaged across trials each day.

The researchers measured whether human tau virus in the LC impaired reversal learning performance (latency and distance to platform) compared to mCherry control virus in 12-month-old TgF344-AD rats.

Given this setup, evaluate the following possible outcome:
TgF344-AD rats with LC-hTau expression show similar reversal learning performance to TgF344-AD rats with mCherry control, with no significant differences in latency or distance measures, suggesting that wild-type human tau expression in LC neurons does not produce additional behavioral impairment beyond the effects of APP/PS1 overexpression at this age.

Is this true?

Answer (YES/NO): YES